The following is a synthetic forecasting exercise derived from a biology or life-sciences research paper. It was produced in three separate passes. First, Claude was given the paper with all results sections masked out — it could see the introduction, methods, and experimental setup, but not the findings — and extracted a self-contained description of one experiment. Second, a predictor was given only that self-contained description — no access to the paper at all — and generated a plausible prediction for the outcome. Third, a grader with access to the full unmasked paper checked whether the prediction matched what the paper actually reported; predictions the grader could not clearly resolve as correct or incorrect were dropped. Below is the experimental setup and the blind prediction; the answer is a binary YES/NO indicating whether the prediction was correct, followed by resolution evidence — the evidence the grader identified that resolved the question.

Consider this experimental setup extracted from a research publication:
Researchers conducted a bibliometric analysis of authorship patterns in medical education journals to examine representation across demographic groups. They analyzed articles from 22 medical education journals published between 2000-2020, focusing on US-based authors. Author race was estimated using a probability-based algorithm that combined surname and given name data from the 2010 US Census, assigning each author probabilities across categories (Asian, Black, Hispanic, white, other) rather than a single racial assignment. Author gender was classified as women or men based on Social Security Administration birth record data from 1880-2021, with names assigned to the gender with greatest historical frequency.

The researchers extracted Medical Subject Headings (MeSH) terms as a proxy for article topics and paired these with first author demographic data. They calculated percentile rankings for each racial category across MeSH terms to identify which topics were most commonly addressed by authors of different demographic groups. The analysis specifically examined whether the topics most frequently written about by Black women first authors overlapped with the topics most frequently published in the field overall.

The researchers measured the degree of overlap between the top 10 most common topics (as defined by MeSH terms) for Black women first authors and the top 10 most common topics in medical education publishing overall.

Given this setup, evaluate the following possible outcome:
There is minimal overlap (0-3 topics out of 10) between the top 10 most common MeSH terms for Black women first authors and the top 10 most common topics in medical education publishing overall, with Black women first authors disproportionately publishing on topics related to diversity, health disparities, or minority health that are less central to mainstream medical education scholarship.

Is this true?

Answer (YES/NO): YES